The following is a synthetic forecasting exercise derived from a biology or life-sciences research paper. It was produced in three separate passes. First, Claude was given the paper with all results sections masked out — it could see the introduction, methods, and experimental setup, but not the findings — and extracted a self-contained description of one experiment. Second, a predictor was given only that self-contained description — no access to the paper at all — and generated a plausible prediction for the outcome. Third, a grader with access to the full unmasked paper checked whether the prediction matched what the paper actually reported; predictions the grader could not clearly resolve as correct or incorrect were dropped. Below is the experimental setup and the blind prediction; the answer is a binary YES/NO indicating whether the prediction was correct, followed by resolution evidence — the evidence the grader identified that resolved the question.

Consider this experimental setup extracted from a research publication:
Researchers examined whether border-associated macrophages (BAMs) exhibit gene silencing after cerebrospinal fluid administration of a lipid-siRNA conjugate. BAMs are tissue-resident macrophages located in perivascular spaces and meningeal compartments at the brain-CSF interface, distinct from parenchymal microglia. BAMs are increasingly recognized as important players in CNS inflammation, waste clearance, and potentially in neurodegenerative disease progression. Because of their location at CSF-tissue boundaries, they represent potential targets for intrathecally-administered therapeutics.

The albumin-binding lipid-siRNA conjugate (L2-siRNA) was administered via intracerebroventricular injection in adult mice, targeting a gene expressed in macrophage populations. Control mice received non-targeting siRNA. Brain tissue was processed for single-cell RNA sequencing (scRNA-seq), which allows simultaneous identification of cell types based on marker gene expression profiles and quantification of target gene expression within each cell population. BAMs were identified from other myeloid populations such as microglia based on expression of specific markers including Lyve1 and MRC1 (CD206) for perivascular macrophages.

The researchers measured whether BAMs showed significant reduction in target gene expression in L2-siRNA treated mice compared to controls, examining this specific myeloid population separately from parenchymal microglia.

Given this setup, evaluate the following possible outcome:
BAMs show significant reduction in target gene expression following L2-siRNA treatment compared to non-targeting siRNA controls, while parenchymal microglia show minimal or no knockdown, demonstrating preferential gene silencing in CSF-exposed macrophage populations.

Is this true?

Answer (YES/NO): NO